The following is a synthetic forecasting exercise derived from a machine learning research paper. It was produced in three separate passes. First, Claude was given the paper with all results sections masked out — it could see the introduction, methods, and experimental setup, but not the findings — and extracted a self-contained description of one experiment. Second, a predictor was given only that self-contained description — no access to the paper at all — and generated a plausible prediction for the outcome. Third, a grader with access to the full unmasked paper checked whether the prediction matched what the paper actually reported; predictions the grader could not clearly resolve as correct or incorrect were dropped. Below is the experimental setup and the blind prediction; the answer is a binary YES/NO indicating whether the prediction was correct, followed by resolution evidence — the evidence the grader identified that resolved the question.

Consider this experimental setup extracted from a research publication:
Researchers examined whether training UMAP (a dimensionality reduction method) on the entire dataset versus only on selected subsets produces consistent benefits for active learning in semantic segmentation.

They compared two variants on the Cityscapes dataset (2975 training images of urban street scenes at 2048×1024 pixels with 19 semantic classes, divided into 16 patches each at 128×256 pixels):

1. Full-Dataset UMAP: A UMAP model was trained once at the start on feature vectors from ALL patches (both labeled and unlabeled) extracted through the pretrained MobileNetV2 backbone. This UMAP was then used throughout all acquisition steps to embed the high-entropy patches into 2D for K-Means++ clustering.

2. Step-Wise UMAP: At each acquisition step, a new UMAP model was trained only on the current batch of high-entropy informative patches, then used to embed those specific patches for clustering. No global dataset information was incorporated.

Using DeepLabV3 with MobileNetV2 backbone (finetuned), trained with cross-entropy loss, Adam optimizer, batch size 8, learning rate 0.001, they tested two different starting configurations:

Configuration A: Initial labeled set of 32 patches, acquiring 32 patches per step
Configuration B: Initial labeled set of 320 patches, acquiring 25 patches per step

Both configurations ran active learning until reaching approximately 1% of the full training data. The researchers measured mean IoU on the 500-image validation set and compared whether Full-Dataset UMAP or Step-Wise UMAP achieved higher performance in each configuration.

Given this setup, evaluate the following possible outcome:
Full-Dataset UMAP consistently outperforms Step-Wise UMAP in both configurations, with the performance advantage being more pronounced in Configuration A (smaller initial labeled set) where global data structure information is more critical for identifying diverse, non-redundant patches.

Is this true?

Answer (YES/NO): NO